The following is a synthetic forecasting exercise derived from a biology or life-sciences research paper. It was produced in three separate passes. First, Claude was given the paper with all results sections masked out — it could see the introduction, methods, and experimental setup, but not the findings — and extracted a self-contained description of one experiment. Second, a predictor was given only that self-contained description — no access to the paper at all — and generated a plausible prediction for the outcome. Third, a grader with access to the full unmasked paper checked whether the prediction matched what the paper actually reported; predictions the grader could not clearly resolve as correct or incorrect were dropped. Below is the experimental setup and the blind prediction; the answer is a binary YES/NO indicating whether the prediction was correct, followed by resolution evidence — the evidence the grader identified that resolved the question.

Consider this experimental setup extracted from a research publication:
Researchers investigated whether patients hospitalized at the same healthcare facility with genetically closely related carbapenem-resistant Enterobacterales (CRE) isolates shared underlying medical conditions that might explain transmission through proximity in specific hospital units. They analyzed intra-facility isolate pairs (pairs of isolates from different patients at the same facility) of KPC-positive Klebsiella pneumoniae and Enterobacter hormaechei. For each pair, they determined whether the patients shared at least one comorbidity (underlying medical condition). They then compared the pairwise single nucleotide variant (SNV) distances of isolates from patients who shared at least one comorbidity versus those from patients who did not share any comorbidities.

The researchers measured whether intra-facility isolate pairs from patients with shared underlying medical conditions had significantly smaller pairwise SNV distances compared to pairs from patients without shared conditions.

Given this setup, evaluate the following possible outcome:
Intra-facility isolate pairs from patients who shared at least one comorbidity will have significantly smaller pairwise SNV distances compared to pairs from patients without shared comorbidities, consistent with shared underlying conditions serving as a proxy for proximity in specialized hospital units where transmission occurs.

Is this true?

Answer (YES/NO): NO